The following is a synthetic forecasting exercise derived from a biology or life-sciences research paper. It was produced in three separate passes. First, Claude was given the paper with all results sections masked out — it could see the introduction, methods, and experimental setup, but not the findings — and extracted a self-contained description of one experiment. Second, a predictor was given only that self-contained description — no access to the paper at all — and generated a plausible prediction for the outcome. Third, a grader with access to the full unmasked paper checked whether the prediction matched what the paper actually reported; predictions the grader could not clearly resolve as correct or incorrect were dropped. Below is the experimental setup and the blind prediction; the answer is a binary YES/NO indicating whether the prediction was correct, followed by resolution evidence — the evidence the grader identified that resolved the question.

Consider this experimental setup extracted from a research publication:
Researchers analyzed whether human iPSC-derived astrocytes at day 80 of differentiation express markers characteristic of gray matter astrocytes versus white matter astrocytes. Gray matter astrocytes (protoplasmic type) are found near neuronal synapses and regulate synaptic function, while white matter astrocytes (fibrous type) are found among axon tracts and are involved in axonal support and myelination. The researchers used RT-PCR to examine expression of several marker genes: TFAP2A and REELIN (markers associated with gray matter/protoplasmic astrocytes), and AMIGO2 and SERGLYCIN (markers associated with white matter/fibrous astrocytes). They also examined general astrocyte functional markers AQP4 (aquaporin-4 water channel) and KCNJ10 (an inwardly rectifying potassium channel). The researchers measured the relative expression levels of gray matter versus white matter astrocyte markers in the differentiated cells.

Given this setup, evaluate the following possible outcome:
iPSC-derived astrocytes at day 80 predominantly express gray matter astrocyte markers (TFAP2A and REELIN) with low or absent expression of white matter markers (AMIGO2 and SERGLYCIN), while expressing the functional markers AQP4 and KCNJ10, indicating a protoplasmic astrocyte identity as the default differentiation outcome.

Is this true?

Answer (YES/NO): NO